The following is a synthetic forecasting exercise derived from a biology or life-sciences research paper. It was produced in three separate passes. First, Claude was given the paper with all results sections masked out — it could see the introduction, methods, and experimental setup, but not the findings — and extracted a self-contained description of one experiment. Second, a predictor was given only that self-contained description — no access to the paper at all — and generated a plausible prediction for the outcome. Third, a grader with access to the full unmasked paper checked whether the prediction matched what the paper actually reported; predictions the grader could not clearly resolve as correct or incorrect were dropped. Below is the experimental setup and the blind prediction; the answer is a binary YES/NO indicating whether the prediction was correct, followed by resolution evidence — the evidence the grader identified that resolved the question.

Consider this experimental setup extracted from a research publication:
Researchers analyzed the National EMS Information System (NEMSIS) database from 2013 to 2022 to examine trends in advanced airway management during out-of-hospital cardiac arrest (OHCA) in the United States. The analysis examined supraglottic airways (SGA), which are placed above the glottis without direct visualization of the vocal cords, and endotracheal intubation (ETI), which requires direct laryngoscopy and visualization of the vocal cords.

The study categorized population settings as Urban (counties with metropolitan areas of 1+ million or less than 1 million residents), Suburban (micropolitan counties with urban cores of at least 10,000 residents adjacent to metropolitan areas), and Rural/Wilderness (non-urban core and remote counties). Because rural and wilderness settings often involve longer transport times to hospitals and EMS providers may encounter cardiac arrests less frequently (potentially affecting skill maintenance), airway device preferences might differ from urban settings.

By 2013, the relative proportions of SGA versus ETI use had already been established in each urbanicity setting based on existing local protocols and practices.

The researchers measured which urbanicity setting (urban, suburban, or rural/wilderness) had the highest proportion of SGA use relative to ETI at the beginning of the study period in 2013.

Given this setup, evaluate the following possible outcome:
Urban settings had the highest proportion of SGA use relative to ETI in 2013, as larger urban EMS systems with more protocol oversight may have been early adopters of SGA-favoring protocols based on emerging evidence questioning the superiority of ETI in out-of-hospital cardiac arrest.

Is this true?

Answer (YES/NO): NO